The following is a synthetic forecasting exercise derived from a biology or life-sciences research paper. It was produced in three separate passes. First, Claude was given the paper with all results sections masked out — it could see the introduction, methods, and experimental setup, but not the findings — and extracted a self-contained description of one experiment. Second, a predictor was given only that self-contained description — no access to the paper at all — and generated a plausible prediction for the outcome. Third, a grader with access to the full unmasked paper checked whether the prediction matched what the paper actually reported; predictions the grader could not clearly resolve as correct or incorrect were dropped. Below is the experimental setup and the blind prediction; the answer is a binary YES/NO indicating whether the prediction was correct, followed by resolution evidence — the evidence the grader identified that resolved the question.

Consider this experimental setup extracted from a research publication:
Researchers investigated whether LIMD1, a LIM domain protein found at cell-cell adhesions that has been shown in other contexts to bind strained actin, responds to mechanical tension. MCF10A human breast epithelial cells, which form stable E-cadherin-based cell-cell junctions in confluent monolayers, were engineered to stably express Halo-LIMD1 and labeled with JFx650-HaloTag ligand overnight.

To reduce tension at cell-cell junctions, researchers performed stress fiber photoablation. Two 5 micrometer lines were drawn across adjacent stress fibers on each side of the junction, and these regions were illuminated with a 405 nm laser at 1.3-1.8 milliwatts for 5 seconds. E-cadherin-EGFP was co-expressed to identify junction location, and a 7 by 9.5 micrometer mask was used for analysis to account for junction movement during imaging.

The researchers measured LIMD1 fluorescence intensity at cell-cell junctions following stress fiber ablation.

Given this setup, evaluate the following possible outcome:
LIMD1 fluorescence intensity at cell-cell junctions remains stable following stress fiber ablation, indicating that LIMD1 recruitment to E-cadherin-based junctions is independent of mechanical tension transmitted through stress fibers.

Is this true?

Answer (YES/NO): NO